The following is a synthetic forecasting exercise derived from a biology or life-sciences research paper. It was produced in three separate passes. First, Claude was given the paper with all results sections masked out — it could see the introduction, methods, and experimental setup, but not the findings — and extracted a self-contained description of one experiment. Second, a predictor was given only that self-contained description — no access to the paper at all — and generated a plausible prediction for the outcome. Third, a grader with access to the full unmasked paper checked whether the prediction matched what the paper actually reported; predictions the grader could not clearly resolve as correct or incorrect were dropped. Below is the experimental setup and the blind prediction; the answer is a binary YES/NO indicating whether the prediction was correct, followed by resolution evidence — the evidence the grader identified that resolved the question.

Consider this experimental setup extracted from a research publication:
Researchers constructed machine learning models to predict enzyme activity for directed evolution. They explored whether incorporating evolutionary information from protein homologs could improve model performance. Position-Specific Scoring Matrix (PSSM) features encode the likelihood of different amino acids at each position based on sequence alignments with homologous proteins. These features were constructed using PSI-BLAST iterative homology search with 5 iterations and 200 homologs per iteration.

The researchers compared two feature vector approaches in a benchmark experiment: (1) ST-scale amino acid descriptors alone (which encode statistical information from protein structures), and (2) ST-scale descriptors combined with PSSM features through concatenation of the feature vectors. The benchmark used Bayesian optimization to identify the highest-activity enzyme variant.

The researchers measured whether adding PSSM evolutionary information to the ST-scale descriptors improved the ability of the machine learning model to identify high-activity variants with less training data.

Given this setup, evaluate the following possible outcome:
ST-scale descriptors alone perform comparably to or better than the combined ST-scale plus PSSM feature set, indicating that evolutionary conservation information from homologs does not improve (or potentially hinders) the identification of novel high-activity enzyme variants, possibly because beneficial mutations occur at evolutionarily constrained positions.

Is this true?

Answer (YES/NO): NO